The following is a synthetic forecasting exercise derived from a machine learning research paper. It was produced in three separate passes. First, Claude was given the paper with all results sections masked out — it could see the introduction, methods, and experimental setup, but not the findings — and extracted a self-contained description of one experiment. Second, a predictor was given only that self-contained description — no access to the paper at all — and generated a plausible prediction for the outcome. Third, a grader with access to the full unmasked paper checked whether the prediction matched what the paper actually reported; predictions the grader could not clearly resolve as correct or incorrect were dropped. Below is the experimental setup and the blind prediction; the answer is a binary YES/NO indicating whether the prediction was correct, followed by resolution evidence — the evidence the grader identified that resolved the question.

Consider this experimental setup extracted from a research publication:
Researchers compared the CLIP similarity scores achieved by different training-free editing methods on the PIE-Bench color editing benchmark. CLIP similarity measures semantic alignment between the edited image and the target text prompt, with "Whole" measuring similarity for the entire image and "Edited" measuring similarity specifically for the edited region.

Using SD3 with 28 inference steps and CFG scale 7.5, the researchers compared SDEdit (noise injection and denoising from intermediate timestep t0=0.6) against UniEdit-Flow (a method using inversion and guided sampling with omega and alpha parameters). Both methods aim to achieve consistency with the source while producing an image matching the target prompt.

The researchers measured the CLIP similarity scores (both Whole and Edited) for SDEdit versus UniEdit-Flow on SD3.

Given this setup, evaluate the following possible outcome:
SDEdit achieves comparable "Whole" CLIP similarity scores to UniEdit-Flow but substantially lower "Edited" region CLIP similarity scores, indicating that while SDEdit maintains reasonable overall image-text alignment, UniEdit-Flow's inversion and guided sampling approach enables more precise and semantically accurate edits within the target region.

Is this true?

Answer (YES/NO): NO